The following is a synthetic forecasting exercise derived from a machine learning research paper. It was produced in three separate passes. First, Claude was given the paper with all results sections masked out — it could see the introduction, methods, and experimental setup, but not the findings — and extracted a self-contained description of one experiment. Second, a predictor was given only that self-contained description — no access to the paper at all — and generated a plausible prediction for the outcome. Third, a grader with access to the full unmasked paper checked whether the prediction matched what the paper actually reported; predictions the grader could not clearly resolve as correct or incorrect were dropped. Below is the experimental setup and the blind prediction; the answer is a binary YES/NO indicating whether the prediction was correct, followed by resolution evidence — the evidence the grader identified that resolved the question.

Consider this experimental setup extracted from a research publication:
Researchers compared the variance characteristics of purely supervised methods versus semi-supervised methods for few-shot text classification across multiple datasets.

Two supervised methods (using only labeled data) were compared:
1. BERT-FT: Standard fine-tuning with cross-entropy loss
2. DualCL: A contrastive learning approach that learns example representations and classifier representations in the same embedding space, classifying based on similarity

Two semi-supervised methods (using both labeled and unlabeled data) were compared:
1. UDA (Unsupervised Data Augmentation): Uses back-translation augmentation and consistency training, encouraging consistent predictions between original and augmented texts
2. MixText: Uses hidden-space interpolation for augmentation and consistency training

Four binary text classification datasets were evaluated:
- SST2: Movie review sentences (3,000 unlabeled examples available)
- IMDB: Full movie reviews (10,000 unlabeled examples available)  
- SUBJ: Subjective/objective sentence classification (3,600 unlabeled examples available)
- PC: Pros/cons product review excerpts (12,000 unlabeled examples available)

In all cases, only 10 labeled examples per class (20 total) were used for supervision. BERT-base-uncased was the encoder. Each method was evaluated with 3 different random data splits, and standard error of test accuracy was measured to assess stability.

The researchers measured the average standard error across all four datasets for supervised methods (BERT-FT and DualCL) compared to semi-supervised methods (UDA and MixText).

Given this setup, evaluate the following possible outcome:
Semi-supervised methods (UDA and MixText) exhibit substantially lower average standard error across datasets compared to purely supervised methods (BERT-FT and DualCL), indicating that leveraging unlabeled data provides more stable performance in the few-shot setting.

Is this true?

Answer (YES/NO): NO